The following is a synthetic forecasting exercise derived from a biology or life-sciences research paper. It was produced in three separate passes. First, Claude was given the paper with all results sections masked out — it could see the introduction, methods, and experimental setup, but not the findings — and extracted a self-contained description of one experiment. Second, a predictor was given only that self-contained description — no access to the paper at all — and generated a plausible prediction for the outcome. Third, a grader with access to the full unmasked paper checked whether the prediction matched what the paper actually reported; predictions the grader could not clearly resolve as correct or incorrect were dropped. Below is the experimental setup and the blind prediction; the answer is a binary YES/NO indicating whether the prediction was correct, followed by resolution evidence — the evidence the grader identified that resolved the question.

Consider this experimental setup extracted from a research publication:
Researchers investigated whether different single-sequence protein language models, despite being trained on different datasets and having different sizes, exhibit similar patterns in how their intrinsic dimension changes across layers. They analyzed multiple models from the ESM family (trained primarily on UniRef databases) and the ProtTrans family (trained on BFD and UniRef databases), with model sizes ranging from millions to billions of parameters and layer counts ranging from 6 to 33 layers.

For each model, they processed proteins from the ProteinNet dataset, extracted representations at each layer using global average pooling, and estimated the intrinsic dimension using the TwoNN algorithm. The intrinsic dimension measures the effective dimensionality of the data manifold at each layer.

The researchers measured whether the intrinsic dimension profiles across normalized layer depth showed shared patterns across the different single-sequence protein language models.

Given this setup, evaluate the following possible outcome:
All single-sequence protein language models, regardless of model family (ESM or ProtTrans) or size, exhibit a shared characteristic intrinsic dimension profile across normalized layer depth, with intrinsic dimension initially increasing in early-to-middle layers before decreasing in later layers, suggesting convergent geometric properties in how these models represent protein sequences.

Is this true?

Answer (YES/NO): NO